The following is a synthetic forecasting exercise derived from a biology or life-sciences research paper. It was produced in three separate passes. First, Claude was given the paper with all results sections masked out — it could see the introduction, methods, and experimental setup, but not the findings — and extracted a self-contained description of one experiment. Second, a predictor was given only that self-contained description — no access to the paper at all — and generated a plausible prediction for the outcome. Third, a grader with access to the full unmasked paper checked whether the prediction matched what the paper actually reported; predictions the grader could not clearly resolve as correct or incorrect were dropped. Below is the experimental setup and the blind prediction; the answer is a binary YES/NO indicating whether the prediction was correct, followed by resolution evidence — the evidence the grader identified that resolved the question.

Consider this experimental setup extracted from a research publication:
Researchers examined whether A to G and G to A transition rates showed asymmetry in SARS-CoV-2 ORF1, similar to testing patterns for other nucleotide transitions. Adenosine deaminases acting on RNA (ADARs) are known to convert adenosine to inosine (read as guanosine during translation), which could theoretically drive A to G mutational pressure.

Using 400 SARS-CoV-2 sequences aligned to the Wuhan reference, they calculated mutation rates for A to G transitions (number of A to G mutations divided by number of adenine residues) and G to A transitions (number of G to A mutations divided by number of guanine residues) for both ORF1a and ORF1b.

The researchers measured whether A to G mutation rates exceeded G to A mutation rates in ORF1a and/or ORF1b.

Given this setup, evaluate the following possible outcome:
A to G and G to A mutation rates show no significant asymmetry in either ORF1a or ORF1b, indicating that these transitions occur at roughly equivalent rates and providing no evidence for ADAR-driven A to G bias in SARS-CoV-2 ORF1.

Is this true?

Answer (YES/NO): YES